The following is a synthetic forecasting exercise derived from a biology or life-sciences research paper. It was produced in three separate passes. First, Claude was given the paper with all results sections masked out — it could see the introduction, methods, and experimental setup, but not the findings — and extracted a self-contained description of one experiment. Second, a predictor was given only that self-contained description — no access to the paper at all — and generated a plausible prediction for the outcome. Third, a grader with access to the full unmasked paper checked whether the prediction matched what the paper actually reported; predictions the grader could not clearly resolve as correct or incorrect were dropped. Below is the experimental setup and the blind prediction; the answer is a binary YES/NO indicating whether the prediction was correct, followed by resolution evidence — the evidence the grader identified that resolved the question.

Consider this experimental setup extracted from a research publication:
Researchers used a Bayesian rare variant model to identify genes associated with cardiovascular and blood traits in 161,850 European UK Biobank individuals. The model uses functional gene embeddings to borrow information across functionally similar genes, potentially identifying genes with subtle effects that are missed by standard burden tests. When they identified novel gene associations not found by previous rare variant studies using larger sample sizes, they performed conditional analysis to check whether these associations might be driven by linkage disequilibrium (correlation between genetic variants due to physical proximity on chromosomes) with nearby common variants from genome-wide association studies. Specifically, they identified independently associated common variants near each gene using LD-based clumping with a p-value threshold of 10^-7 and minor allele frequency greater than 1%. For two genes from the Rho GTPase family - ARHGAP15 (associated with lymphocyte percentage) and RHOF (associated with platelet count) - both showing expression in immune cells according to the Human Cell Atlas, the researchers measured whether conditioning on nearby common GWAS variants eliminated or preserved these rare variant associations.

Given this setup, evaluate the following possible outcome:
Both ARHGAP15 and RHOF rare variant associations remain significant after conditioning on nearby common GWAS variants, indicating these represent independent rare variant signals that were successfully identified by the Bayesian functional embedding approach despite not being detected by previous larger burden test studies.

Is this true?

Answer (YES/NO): YES